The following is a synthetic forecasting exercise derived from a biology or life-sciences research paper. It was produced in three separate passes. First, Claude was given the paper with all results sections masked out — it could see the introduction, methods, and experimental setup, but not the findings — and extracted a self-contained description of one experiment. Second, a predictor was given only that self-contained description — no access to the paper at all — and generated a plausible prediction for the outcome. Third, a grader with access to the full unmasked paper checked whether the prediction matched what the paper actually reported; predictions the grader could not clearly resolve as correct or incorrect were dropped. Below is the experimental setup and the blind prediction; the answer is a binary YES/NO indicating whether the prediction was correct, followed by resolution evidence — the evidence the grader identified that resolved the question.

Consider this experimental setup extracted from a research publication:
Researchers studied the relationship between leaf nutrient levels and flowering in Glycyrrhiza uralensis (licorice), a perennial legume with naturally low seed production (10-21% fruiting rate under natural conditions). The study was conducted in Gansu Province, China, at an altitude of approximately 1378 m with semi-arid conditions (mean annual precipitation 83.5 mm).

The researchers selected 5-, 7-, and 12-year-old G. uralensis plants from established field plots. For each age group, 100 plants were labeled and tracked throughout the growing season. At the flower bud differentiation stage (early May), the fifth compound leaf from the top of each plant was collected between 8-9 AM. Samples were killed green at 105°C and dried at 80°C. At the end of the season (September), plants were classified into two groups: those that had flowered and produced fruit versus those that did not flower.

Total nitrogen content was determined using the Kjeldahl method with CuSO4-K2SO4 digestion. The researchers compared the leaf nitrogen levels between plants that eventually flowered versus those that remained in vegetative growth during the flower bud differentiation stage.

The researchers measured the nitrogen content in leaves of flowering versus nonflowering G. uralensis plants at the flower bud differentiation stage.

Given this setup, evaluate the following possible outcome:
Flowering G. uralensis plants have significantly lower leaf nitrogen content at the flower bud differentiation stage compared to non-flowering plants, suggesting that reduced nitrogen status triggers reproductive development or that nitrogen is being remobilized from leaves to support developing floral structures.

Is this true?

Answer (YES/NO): YES